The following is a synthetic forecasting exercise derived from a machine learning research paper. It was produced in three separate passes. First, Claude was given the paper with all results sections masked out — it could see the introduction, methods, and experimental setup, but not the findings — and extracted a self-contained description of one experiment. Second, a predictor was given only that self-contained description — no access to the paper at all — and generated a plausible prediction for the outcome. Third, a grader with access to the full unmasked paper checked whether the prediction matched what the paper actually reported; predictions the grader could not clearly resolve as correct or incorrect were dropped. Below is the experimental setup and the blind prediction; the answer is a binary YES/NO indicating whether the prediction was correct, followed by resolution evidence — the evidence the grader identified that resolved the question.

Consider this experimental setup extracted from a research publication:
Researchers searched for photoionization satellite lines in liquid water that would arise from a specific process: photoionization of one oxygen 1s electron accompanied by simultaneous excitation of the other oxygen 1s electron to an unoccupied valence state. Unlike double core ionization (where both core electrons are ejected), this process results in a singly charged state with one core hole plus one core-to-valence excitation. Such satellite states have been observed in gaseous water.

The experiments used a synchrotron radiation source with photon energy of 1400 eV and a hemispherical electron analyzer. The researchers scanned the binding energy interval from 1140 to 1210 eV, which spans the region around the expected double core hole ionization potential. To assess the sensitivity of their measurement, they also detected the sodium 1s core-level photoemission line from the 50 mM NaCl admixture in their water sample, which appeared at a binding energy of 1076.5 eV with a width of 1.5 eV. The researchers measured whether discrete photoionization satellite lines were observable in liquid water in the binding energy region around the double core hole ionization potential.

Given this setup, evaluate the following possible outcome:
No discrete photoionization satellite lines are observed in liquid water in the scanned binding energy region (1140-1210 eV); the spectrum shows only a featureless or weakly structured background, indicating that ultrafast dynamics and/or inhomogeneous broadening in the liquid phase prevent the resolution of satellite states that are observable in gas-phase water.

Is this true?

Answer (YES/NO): NO